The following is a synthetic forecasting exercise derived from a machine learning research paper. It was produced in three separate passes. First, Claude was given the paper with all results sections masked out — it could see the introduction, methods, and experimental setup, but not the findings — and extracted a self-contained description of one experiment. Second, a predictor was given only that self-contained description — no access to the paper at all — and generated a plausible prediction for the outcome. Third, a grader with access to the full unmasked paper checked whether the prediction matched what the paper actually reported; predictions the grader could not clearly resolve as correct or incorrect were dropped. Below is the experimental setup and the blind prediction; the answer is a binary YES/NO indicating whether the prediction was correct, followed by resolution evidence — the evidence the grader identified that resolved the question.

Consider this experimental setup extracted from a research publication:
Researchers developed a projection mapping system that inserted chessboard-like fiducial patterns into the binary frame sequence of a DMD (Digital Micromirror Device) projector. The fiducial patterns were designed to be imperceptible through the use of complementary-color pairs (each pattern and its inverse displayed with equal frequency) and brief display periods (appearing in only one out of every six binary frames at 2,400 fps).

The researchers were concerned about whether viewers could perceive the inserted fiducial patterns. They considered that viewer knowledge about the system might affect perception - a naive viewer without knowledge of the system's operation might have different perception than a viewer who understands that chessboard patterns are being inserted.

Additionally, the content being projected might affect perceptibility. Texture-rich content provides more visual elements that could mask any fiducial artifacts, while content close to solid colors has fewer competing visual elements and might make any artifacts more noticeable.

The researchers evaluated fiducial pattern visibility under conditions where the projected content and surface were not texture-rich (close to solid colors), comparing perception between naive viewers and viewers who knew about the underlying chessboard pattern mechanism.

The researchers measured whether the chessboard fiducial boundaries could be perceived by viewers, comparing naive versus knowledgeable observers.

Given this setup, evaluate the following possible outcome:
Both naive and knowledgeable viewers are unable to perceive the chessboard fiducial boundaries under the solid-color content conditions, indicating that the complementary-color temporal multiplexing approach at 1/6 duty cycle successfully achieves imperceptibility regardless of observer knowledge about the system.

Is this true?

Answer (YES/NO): NO